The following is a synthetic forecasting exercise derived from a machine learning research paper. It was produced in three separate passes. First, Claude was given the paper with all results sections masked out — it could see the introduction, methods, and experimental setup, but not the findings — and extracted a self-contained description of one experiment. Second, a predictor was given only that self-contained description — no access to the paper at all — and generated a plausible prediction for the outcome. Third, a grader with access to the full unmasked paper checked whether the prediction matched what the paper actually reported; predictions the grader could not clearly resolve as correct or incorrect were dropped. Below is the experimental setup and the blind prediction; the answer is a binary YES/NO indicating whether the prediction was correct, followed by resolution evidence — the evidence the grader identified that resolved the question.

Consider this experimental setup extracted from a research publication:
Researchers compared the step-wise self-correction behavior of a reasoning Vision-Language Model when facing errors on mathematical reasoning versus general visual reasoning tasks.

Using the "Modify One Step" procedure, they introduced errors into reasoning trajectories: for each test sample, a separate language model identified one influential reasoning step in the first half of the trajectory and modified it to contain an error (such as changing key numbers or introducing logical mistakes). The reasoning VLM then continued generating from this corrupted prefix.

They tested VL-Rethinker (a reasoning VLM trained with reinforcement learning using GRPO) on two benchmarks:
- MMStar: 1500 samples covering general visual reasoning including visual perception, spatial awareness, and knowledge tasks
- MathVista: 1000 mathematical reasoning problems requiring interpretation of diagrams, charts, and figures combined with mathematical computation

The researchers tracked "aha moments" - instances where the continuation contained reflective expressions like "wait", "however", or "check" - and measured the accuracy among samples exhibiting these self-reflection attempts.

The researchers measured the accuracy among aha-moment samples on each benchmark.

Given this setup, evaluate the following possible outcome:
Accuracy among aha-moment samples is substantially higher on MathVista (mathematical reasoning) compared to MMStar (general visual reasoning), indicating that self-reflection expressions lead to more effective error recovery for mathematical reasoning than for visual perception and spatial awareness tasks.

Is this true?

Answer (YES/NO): YES